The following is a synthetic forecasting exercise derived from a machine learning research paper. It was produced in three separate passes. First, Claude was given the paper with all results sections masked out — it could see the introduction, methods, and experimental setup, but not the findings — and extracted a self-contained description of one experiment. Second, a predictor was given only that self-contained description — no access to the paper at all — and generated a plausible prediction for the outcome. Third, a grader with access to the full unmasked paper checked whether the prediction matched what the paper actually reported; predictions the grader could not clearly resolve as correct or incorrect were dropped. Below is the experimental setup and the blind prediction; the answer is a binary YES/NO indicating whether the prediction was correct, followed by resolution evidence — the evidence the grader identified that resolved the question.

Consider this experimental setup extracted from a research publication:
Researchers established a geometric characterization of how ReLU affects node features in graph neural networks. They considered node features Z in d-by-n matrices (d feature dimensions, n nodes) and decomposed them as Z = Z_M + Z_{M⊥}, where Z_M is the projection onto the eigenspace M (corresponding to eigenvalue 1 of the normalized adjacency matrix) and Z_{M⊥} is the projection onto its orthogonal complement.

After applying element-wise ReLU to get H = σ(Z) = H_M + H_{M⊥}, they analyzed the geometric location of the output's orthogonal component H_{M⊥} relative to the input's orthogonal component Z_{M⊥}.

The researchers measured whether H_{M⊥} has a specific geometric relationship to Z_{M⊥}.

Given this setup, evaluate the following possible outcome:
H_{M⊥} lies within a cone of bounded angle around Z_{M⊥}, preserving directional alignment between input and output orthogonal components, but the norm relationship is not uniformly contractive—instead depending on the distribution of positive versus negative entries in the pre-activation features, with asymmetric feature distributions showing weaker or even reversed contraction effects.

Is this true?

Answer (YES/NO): NO